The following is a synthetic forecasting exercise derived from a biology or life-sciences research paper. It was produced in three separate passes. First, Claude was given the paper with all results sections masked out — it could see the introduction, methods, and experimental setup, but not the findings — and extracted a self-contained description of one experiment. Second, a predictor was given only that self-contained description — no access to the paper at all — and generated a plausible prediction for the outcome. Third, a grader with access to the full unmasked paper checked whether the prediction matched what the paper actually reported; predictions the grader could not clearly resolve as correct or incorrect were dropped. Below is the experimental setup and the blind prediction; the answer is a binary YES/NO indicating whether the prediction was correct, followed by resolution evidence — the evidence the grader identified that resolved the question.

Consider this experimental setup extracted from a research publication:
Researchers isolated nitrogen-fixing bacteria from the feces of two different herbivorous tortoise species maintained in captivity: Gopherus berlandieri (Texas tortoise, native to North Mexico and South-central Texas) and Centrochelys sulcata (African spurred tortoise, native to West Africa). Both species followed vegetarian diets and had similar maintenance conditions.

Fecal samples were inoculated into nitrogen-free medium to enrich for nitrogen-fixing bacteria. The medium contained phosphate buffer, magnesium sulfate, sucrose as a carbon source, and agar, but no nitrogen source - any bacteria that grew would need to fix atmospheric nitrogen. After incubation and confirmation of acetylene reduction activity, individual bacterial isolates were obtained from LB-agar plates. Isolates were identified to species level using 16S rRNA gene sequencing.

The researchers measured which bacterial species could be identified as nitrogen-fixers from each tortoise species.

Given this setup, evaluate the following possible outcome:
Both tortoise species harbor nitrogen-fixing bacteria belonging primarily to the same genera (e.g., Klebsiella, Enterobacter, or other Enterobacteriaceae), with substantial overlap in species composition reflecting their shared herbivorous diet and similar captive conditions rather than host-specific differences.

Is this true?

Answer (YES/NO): NO